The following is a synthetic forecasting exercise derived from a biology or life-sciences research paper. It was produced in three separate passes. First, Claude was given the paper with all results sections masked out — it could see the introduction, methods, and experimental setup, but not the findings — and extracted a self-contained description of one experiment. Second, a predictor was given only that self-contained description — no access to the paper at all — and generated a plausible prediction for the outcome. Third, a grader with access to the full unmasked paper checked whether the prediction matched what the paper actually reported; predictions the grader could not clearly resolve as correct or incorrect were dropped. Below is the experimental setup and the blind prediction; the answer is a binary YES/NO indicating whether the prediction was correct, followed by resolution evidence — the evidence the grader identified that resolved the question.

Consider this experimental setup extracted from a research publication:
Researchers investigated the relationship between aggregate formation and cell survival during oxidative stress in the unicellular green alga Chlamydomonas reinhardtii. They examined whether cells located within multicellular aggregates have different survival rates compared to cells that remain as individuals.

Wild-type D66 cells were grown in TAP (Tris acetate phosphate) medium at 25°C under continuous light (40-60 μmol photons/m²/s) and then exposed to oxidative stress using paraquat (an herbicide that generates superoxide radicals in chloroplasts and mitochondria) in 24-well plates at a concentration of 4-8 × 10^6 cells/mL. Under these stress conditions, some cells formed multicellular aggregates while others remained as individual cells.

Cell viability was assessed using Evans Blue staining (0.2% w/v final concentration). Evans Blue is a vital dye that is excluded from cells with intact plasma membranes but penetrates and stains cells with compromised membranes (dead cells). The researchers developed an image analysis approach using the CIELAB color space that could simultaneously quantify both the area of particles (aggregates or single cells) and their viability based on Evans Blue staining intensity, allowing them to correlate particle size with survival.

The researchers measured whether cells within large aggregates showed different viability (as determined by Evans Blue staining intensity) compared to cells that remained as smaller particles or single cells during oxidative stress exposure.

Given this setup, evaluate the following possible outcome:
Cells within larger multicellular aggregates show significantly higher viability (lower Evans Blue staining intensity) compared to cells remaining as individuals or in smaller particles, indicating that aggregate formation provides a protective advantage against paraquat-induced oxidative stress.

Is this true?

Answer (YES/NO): YES